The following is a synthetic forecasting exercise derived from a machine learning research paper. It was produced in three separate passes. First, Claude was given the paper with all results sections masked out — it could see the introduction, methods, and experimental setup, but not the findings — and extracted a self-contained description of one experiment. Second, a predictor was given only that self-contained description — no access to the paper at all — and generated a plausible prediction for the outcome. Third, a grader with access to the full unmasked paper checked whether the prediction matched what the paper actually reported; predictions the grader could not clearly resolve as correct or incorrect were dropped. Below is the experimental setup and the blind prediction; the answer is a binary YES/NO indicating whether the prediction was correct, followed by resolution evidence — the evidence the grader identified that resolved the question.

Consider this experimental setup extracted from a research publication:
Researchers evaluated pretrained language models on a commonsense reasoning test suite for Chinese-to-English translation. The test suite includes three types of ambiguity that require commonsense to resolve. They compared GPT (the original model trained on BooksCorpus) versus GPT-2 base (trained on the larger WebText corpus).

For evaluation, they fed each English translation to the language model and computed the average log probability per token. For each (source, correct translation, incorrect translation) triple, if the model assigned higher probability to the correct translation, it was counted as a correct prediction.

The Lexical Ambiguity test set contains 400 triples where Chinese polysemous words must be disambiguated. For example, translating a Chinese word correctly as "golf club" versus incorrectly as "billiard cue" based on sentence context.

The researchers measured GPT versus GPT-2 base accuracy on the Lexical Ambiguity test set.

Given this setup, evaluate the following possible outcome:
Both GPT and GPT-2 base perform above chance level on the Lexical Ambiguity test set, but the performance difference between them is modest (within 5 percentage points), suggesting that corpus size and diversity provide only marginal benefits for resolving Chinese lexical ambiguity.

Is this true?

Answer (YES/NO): YES